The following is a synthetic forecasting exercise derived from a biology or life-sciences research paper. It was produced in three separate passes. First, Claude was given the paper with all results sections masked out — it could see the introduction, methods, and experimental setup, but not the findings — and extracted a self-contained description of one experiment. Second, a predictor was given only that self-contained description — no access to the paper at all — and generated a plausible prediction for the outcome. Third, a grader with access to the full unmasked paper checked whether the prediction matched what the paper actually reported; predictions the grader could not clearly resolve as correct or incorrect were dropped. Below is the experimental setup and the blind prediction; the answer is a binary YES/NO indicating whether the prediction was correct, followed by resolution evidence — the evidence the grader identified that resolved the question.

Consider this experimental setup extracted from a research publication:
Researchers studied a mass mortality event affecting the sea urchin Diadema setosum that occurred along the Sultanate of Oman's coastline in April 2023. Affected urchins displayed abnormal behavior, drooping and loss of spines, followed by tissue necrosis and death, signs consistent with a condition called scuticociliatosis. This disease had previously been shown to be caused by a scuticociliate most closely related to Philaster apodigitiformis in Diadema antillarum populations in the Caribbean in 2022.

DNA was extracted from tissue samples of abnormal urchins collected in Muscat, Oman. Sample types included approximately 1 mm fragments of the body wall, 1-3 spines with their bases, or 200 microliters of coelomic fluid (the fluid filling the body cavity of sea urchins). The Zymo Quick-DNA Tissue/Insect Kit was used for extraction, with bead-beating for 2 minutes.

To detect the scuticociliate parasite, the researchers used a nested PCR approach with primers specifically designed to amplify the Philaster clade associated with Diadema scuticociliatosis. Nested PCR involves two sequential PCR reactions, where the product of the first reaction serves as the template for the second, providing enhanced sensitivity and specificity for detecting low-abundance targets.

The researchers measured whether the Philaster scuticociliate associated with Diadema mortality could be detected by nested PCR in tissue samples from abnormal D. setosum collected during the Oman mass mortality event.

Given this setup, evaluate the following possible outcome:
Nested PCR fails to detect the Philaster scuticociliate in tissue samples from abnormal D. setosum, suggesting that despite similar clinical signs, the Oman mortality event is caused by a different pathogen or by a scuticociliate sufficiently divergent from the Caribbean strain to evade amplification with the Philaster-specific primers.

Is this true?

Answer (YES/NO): NO